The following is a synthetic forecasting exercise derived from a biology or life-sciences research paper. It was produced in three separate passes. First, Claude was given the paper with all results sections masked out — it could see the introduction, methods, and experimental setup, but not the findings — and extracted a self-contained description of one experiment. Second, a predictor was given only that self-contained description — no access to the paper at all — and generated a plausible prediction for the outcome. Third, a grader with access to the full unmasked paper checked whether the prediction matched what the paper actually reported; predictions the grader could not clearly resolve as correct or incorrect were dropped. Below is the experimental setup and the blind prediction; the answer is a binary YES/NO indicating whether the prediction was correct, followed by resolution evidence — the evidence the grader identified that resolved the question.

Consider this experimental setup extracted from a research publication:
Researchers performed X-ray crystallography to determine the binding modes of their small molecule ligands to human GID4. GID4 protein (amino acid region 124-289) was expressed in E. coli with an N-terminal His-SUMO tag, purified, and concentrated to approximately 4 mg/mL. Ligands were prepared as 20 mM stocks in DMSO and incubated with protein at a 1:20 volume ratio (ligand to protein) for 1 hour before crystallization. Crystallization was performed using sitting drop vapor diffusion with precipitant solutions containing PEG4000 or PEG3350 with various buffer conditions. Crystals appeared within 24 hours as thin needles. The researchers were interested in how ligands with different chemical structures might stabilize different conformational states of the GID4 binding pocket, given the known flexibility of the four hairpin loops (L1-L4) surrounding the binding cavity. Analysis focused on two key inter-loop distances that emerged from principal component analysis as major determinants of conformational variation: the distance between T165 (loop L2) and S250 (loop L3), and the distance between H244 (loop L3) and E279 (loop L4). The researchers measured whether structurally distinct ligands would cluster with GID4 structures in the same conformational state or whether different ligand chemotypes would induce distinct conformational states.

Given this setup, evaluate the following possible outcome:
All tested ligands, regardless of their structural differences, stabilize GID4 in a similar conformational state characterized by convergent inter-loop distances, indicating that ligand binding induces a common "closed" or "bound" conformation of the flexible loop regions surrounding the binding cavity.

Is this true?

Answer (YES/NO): NO